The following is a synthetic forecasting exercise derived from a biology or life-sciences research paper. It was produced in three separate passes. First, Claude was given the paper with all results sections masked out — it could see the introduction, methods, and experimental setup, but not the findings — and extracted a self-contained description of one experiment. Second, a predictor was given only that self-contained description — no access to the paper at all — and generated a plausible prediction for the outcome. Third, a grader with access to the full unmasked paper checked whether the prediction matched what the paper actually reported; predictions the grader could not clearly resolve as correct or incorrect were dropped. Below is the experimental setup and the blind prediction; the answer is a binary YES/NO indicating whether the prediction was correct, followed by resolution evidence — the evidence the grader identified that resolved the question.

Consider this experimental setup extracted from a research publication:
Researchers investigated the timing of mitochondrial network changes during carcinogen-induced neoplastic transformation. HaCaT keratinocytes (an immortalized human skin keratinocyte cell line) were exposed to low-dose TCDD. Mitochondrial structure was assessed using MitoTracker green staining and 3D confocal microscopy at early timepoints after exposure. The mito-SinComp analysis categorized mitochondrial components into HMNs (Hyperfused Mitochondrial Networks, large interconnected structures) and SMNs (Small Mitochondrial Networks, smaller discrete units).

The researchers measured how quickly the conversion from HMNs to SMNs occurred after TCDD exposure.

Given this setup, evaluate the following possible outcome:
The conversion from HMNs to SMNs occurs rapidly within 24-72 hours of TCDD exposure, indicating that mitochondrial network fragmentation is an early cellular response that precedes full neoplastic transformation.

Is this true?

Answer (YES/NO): NO